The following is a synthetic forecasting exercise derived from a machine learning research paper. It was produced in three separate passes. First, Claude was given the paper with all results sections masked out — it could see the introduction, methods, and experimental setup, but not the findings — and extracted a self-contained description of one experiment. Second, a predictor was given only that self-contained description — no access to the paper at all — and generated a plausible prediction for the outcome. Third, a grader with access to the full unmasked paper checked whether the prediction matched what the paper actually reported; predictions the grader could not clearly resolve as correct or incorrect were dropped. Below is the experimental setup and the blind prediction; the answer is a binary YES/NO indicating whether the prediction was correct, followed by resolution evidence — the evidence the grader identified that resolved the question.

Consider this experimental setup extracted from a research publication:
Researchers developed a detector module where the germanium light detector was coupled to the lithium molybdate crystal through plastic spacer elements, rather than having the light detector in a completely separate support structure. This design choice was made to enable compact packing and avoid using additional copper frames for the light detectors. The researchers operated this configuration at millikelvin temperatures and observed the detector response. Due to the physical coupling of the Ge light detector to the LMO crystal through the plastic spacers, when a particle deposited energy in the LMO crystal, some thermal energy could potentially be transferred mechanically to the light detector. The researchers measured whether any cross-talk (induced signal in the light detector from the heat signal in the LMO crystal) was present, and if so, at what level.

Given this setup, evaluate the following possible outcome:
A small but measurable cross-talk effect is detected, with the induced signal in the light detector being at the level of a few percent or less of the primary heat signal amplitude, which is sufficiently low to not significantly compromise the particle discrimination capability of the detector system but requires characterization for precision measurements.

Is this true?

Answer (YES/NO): YES